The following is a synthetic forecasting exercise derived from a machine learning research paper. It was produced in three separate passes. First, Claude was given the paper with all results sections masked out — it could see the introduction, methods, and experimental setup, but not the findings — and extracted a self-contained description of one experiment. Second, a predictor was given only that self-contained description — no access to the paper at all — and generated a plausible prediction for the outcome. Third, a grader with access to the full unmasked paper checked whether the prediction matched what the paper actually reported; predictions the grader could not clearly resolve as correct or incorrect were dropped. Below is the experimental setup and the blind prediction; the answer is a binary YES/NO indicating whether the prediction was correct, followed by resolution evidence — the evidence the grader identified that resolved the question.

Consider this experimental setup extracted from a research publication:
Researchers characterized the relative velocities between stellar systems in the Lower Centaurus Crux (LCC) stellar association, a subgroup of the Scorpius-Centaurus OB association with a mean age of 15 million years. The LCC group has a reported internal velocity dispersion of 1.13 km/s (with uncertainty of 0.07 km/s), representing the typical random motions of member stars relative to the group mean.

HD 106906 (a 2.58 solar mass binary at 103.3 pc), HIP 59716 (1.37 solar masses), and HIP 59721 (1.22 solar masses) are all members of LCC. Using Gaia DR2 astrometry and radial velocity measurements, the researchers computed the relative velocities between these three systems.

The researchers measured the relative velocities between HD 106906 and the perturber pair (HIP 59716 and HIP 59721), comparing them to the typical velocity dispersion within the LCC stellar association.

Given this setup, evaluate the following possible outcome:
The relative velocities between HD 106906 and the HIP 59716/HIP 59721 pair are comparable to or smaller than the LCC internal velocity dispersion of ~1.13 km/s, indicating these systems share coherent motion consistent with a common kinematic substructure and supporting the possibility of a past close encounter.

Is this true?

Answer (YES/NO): NO